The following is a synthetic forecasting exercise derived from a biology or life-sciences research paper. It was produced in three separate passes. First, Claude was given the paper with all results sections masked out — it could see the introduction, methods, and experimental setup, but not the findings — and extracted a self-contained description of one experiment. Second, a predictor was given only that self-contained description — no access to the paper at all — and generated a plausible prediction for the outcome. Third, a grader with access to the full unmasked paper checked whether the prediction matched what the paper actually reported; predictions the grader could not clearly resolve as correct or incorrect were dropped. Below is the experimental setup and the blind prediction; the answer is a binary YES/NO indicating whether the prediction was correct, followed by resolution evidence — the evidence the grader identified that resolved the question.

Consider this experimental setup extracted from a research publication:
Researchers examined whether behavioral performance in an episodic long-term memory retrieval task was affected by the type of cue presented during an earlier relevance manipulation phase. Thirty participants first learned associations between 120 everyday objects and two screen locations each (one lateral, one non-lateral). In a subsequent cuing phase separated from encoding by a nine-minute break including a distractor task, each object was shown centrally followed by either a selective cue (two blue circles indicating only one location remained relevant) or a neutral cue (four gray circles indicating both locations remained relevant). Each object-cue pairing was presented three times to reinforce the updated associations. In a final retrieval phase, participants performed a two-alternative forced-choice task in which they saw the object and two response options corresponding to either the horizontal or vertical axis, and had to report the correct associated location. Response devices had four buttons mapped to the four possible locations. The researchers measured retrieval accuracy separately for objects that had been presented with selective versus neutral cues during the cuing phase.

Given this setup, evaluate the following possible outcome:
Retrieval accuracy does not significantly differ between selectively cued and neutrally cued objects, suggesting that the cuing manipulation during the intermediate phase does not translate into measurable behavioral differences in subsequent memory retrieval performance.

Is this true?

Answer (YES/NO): NO